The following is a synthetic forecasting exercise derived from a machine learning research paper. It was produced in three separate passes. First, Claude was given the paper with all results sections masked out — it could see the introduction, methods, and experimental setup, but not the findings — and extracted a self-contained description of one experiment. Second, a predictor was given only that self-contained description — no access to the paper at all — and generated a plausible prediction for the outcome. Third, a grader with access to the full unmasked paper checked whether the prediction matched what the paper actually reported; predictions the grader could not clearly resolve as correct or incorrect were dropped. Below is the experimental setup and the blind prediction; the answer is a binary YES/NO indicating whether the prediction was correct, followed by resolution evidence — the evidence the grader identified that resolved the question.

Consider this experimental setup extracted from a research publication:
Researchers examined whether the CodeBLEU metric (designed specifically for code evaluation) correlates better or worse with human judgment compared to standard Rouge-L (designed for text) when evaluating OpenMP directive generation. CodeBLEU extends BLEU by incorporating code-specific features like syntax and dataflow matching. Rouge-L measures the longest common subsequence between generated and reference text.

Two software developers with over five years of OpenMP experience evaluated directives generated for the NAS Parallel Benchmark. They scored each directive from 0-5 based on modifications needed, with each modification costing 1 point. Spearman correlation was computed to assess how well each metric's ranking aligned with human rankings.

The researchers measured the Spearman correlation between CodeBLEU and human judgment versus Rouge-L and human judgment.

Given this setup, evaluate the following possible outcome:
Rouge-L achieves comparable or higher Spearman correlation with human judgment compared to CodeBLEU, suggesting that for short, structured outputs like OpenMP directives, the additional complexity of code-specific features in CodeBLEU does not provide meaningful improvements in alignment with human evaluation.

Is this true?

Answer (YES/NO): YES